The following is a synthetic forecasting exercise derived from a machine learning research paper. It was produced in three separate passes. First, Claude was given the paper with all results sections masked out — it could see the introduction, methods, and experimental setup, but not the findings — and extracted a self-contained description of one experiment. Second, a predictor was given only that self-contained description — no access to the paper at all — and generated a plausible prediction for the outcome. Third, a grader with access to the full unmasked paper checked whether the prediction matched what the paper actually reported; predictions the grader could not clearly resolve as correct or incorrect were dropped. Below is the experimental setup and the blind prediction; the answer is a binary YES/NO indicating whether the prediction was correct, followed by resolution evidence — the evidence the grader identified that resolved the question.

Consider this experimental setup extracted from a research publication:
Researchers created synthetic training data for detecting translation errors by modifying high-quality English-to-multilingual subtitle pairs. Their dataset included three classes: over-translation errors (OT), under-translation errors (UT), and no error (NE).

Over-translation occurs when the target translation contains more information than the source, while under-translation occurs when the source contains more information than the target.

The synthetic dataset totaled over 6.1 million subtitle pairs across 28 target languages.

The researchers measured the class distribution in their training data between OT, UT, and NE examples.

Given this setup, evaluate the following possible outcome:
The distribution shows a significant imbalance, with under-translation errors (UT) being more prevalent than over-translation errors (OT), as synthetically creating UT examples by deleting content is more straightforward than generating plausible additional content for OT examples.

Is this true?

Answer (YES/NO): NO